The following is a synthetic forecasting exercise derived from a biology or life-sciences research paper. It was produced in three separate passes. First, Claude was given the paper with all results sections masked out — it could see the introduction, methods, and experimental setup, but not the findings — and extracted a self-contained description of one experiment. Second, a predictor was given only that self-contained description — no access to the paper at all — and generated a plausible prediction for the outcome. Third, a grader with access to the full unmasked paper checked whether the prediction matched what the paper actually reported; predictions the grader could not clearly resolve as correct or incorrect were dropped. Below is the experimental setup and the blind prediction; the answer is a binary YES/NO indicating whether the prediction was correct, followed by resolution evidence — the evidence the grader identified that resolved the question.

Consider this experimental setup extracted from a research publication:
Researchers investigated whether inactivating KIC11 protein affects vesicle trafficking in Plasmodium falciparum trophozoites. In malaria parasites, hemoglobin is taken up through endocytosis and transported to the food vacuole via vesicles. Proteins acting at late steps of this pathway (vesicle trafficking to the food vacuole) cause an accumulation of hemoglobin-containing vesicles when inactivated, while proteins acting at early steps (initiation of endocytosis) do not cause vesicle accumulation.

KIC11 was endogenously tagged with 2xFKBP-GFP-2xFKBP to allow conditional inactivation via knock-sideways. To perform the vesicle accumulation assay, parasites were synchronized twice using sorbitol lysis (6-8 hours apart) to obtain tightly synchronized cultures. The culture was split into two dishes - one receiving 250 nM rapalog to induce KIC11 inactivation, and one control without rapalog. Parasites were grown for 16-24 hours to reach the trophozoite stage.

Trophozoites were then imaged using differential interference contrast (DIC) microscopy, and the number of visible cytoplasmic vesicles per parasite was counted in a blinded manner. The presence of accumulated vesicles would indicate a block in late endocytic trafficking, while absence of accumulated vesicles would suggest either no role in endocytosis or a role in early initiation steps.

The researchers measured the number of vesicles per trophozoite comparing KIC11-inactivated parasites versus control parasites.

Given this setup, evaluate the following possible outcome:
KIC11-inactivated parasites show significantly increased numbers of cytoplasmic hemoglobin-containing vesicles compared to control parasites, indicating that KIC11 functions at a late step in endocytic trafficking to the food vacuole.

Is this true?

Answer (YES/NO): NO